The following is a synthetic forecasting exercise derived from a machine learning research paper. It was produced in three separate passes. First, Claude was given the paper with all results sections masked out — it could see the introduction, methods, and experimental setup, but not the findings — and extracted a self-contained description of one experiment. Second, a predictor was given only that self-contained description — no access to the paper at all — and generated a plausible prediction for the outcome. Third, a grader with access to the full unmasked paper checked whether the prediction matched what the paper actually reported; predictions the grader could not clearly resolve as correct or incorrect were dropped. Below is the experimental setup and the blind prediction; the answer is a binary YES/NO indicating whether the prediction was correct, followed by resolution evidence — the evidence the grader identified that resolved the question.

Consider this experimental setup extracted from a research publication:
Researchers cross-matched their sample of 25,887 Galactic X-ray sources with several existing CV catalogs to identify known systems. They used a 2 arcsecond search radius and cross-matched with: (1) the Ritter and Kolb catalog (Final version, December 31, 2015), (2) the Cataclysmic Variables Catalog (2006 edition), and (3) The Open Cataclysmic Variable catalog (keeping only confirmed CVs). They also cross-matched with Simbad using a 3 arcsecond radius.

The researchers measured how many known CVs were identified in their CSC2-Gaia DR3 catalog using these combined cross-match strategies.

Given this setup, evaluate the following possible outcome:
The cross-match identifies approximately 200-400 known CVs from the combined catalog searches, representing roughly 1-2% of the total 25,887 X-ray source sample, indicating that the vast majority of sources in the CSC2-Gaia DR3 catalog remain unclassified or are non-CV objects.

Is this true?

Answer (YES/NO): NO